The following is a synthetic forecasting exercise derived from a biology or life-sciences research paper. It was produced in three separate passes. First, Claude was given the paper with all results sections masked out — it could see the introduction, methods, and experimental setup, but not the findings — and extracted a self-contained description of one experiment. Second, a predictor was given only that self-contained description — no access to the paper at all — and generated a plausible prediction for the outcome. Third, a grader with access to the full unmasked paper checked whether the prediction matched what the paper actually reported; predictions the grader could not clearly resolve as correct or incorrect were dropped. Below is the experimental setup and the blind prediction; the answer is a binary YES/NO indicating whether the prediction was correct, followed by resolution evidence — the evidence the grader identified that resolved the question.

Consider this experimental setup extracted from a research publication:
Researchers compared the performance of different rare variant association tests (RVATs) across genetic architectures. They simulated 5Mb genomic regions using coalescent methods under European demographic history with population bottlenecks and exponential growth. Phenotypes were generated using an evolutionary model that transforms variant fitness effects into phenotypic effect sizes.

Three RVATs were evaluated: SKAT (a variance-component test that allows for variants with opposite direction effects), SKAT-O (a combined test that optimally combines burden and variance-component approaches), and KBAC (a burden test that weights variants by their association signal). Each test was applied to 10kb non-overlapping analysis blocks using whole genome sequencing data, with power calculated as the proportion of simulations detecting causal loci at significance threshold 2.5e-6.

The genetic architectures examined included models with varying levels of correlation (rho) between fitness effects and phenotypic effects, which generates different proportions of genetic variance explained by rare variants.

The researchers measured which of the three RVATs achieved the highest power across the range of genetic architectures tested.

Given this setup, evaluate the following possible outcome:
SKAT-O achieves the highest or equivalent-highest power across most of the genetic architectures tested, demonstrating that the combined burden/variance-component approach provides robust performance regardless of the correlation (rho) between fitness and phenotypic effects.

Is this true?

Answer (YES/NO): YES